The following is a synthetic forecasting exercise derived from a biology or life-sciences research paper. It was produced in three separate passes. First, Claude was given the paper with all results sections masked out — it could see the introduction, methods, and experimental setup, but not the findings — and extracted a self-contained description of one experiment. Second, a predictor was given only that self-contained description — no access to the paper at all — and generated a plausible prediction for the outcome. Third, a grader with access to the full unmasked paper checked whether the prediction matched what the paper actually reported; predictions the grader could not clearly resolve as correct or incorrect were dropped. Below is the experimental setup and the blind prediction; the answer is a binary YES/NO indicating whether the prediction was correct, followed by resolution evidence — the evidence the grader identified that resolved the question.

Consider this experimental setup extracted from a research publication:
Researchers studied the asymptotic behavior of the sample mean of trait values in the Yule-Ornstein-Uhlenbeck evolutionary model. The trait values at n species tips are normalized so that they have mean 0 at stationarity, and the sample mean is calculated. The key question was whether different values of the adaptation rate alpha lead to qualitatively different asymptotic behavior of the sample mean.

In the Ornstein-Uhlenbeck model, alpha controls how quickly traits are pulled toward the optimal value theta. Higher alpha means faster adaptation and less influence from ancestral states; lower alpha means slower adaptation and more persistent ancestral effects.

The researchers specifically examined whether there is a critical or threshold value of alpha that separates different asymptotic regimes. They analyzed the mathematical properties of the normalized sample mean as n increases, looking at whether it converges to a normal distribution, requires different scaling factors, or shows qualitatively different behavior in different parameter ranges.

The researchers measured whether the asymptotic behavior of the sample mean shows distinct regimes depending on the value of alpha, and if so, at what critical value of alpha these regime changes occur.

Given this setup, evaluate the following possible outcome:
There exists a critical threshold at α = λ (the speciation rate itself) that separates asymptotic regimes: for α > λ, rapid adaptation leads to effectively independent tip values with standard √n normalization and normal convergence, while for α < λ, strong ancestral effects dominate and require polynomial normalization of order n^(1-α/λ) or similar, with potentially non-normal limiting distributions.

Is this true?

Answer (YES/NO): NO